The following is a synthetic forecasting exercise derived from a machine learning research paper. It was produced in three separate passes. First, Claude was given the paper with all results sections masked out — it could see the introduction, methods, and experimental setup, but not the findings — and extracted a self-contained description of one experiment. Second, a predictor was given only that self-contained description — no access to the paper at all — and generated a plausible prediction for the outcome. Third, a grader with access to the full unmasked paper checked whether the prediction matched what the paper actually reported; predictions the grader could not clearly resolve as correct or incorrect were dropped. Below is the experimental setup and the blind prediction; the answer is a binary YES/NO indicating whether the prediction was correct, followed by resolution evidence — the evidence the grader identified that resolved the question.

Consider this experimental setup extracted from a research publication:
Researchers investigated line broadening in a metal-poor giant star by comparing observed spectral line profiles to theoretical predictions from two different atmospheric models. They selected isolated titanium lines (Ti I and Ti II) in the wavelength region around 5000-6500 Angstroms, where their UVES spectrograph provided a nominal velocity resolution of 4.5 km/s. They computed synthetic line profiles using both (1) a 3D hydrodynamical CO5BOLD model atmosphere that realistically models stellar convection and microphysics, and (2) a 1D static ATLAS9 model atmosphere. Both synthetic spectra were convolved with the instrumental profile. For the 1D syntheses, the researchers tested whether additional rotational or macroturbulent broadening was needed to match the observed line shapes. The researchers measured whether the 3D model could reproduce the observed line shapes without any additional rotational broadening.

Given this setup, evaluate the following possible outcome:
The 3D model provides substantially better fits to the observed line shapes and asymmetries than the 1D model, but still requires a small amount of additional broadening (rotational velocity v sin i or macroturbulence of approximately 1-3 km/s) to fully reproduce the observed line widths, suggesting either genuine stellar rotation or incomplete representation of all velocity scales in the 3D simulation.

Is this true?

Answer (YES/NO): NO